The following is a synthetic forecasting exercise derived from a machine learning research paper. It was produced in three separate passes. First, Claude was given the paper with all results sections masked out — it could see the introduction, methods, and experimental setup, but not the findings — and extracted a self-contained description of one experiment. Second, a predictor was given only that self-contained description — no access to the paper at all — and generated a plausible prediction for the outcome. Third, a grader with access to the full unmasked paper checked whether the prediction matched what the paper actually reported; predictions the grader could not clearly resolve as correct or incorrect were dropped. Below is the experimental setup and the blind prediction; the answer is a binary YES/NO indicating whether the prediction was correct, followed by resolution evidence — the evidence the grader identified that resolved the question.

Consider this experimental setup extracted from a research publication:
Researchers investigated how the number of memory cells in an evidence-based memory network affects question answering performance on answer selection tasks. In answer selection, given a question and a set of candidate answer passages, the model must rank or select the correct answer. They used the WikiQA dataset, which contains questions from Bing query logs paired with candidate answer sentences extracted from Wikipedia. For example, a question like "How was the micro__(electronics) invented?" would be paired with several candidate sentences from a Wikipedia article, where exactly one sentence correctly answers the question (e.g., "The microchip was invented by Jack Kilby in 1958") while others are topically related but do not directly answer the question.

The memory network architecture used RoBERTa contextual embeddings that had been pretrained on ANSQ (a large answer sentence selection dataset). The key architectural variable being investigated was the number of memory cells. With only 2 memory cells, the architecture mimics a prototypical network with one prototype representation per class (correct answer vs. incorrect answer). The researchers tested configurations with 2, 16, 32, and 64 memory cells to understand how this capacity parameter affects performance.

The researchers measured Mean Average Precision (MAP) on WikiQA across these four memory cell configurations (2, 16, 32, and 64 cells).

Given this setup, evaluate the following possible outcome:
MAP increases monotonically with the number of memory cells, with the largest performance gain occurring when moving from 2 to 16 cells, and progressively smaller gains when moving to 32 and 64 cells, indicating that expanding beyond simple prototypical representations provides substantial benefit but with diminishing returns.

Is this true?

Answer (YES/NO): NO